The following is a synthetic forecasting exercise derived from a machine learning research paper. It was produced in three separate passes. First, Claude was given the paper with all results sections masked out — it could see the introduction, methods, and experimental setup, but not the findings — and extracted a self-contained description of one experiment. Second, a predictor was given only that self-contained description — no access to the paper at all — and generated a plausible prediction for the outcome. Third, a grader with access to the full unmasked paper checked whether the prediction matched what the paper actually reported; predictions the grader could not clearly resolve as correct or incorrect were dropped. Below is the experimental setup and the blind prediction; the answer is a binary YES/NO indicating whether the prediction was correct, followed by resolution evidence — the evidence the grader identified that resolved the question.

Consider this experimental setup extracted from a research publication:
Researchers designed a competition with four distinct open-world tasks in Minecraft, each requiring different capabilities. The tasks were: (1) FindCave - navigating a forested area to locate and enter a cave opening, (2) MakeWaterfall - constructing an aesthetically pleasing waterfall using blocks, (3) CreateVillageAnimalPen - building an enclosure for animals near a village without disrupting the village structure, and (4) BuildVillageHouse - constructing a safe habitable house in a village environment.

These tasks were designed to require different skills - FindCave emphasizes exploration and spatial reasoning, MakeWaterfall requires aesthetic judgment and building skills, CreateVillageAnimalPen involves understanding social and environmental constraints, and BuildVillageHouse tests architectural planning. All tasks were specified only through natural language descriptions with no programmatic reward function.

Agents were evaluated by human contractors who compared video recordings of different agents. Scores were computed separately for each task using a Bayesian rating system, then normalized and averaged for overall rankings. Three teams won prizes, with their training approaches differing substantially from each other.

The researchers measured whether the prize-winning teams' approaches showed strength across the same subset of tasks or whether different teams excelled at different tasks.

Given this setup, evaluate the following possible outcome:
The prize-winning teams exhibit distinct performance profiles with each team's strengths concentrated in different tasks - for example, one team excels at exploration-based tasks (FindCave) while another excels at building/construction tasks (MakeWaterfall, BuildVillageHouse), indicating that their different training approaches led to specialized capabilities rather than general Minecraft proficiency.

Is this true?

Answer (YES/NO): NO